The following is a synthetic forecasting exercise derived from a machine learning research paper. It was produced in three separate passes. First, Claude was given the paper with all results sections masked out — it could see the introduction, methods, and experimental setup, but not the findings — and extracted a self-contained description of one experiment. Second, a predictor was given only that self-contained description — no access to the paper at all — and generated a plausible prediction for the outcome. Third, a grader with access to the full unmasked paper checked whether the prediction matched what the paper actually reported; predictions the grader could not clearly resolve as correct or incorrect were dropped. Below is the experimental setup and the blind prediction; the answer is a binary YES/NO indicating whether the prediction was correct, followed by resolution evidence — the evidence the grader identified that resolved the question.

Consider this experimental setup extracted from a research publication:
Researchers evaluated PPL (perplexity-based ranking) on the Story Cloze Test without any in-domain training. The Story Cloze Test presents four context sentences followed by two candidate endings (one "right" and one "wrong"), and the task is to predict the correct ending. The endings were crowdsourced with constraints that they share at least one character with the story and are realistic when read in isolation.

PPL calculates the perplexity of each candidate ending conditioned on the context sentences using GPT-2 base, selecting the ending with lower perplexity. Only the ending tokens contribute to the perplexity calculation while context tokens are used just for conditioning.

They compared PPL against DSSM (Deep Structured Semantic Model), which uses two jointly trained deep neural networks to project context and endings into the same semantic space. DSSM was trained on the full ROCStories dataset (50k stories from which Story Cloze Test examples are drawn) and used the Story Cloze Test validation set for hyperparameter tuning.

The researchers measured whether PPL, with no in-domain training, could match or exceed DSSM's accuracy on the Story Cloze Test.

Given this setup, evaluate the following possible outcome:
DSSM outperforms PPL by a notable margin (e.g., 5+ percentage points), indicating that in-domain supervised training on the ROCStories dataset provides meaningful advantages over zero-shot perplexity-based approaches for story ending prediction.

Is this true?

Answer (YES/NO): NO